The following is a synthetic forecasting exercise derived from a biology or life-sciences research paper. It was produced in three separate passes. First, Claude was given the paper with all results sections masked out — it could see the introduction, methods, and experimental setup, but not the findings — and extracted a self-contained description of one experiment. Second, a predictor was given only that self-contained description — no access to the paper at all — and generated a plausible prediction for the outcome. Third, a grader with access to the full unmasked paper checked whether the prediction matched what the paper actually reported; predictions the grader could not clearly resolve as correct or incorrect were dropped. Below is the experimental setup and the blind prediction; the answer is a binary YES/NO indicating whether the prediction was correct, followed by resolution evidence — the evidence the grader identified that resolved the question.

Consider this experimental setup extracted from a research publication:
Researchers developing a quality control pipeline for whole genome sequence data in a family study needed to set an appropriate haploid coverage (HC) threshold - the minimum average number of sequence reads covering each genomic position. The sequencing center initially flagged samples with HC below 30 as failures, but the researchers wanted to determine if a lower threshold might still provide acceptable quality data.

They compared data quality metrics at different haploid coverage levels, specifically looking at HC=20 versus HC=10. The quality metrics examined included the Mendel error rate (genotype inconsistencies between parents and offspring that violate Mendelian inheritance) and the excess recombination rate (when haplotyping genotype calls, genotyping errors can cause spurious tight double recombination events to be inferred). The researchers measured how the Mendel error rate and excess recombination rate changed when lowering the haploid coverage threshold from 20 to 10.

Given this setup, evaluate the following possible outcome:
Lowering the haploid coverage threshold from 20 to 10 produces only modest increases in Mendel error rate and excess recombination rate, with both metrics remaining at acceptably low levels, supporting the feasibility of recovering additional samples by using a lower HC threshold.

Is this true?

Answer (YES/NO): NO